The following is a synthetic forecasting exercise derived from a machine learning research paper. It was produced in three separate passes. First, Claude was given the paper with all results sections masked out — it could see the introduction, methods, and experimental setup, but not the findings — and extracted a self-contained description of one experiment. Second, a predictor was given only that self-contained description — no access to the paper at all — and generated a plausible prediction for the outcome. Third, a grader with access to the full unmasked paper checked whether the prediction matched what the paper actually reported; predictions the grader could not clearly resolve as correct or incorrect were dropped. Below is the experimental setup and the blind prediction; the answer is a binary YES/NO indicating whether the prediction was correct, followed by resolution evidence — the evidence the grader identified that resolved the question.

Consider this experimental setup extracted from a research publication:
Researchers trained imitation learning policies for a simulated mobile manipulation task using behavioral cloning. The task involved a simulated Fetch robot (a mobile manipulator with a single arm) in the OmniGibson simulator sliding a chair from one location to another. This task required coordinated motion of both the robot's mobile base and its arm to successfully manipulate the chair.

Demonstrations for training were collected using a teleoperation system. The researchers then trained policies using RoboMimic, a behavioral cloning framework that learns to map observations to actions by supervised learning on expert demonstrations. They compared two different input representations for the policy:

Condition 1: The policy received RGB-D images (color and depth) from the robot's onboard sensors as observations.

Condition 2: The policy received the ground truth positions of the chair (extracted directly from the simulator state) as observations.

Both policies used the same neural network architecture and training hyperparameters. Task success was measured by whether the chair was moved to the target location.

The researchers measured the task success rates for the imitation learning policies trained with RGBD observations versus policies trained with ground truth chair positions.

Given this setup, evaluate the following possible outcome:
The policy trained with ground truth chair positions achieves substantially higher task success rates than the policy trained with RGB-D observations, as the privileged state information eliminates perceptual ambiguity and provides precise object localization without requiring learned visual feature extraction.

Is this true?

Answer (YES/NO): NO